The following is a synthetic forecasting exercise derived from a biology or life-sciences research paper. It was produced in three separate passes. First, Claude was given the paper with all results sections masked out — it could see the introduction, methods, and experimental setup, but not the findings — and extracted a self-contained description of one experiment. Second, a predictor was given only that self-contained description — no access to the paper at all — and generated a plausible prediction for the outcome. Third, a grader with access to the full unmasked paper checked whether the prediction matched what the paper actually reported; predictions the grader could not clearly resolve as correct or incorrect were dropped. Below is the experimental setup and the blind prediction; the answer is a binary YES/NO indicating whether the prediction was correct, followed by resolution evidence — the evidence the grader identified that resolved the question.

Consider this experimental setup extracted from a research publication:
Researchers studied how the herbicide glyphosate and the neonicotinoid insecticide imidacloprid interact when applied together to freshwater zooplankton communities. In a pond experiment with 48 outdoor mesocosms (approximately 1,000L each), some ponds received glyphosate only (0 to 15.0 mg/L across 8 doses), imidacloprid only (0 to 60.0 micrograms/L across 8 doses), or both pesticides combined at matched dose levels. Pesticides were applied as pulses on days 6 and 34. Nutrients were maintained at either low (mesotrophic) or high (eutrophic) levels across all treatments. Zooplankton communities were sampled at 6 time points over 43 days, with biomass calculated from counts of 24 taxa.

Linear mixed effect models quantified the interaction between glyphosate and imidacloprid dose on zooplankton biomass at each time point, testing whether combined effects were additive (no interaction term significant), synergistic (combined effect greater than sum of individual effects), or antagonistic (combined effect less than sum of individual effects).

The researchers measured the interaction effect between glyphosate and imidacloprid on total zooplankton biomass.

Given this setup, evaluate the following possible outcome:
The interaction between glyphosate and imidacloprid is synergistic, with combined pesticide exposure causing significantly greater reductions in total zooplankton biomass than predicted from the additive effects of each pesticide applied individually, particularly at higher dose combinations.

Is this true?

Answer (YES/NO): NO